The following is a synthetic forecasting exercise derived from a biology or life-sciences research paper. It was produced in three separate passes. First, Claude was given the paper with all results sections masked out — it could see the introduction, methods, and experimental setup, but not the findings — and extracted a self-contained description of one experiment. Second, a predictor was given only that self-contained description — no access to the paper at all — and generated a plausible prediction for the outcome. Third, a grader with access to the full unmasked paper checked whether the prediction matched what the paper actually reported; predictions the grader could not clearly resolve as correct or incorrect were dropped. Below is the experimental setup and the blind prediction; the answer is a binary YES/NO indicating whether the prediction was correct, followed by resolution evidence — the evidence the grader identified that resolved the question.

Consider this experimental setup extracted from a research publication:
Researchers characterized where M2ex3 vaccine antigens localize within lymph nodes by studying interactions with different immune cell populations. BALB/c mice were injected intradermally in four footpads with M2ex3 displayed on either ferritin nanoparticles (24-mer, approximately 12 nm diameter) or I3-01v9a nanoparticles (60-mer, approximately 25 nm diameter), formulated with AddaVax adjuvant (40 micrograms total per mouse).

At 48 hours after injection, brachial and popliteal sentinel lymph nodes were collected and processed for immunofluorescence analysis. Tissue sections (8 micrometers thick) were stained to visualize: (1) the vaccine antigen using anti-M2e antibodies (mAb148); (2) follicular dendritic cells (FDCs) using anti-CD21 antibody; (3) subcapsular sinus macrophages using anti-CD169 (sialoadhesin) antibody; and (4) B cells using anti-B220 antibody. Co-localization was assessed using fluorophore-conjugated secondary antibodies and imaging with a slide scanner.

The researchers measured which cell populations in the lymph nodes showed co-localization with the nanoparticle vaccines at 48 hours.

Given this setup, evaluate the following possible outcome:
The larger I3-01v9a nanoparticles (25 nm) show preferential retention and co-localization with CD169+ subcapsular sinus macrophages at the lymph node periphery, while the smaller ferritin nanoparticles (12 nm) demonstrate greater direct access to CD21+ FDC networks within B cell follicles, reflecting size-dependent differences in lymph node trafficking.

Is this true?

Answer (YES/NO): NO